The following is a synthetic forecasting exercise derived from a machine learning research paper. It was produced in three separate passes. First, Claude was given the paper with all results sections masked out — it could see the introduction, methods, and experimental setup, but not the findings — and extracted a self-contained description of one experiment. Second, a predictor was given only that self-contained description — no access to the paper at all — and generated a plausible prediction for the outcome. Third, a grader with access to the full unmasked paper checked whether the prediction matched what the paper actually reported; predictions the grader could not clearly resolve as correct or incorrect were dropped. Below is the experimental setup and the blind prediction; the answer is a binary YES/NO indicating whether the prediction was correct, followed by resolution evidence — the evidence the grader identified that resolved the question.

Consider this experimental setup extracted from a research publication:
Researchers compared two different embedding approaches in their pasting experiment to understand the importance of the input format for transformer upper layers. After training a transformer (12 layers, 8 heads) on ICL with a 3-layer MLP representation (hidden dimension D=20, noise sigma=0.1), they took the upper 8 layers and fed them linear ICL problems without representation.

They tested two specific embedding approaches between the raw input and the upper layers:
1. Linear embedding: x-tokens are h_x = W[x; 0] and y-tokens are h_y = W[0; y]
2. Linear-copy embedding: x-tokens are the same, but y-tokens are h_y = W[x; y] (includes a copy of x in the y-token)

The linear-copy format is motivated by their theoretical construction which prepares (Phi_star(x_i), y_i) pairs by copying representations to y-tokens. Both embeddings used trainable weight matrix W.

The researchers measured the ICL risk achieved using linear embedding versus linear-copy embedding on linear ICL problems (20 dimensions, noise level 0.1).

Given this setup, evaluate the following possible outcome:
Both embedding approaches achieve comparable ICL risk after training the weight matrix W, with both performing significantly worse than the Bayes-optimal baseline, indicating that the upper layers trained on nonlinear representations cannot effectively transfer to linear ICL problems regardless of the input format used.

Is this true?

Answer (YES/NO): NO